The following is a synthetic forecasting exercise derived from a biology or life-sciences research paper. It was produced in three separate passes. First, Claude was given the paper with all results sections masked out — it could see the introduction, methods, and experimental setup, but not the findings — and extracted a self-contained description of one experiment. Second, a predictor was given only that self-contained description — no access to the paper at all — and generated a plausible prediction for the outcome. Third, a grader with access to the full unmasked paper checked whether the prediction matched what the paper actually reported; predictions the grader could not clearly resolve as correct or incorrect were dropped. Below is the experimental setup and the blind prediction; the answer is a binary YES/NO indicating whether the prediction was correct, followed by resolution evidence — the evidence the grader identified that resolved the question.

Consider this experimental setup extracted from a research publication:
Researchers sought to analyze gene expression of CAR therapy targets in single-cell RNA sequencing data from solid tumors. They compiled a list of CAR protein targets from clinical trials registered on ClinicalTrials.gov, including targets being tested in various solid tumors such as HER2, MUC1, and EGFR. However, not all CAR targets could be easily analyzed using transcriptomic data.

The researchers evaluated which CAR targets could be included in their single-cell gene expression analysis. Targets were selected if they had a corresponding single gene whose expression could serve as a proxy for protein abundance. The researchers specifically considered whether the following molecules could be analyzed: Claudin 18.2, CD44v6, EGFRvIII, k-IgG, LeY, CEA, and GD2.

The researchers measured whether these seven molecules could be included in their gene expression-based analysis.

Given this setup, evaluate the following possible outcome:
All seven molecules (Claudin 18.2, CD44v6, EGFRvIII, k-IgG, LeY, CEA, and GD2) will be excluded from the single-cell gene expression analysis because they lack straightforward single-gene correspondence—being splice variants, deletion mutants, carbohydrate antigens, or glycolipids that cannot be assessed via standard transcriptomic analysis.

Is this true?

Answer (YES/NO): YES